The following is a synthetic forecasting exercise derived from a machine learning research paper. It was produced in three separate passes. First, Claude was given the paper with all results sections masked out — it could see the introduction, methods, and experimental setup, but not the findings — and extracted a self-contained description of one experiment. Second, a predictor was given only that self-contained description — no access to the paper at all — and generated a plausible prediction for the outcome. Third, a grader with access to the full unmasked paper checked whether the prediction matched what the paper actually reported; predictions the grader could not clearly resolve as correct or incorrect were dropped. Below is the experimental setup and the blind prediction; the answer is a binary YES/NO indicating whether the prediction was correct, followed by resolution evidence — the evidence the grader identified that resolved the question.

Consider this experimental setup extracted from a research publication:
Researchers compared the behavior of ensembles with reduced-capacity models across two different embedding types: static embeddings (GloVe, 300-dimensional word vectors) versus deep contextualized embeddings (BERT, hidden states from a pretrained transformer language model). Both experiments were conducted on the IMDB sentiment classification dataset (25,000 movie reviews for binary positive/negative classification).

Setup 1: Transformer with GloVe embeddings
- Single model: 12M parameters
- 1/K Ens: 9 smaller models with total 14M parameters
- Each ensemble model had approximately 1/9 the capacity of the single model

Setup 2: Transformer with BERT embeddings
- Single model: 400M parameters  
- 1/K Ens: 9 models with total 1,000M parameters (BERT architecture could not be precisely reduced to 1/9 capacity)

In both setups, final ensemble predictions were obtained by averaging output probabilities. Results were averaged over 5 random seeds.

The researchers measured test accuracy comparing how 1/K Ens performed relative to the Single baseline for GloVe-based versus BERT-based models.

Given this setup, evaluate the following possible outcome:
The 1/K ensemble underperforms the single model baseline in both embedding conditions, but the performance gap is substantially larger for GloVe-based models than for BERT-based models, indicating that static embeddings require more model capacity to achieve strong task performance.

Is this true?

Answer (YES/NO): YES